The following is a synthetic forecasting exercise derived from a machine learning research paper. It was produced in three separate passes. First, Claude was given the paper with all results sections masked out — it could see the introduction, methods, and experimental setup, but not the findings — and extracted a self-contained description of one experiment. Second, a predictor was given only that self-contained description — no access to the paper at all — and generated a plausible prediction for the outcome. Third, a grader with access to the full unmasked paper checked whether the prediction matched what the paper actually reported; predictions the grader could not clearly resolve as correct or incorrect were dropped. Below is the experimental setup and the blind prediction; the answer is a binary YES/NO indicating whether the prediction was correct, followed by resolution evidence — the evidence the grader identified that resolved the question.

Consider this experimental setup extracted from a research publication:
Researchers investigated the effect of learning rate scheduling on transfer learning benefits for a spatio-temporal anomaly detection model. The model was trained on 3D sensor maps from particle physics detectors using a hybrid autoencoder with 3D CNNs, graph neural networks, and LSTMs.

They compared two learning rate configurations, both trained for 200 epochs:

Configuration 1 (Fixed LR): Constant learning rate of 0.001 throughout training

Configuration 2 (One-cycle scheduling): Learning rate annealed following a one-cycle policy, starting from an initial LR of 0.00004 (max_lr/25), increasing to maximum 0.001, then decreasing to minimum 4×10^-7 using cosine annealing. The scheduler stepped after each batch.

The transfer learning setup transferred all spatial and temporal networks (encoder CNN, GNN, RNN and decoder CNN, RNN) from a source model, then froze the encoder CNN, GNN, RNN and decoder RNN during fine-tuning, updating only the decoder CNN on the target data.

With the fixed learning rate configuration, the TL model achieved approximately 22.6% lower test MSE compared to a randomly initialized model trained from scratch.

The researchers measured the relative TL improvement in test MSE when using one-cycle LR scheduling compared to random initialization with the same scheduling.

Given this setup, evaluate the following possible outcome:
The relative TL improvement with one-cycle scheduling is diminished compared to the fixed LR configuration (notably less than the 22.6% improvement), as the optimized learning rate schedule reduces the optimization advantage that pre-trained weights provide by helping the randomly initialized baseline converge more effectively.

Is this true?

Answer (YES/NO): YES